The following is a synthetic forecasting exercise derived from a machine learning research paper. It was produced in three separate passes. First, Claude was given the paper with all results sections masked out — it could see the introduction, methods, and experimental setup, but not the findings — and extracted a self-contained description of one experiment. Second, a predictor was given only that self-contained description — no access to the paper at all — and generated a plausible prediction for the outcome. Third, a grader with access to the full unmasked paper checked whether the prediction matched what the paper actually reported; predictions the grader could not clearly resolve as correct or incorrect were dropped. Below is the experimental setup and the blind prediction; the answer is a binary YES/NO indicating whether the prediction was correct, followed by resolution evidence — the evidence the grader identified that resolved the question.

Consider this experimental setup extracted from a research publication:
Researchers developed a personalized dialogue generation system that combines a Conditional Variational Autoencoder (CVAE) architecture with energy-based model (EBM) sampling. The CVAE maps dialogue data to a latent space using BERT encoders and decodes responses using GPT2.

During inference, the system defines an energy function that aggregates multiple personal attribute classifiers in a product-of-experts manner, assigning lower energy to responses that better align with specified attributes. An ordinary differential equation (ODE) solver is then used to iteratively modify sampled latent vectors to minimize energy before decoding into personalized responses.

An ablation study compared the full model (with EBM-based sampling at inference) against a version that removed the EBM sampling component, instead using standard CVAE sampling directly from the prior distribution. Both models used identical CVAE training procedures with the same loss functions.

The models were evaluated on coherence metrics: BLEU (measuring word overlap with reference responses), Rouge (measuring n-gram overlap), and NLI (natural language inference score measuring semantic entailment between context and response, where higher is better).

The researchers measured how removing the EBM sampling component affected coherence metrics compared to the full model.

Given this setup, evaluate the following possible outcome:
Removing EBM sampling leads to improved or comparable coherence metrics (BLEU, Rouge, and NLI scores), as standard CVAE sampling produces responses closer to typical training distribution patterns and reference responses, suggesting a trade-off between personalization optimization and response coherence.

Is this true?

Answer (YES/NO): YES